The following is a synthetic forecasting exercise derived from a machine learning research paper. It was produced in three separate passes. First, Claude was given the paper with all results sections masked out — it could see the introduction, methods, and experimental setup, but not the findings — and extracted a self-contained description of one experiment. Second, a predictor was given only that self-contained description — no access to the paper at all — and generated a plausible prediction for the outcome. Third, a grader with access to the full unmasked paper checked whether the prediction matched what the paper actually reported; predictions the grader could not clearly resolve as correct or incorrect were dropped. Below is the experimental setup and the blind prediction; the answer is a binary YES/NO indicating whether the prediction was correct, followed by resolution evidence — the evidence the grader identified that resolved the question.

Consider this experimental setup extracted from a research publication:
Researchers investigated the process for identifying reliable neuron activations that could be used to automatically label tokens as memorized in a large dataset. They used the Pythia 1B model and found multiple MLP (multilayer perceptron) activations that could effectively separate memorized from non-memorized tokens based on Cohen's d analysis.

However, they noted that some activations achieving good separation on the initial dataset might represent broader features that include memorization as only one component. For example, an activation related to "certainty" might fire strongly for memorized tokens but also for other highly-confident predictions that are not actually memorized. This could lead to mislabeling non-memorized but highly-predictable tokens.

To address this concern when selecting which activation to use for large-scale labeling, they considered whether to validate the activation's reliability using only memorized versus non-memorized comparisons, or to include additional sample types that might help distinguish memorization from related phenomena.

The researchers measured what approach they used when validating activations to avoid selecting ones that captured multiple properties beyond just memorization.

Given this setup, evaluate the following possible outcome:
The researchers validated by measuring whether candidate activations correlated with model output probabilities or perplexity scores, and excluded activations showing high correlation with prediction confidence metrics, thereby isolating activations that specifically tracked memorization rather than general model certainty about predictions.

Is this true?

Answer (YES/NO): NO